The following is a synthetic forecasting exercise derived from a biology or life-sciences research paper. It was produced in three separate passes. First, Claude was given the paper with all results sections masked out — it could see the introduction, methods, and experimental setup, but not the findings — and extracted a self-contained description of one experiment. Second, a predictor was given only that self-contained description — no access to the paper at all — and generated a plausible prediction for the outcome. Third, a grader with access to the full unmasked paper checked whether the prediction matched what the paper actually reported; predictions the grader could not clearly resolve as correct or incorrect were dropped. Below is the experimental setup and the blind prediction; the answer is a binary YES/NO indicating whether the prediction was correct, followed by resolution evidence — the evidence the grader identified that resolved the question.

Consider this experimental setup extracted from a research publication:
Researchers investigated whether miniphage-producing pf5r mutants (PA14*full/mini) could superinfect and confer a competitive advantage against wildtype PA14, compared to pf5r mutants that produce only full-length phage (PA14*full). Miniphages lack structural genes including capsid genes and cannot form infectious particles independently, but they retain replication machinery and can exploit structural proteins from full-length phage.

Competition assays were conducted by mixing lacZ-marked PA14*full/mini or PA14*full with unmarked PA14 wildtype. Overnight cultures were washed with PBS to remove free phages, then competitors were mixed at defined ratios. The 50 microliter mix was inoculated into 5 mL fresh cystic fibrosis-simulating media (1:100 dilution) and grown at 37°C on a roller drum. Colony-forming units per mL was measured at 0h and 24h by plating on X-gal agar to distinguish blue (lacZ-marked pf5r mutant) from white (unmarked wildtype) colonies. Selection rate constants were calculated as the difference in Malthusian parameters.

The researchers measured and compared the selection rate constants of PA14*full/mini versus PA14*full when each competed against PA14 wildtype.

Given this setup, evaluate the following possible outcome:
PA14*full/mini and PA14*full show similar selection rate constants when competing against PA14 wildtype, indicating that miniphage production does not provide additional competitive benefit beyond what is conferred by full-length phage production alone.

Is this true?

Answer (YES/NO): NO